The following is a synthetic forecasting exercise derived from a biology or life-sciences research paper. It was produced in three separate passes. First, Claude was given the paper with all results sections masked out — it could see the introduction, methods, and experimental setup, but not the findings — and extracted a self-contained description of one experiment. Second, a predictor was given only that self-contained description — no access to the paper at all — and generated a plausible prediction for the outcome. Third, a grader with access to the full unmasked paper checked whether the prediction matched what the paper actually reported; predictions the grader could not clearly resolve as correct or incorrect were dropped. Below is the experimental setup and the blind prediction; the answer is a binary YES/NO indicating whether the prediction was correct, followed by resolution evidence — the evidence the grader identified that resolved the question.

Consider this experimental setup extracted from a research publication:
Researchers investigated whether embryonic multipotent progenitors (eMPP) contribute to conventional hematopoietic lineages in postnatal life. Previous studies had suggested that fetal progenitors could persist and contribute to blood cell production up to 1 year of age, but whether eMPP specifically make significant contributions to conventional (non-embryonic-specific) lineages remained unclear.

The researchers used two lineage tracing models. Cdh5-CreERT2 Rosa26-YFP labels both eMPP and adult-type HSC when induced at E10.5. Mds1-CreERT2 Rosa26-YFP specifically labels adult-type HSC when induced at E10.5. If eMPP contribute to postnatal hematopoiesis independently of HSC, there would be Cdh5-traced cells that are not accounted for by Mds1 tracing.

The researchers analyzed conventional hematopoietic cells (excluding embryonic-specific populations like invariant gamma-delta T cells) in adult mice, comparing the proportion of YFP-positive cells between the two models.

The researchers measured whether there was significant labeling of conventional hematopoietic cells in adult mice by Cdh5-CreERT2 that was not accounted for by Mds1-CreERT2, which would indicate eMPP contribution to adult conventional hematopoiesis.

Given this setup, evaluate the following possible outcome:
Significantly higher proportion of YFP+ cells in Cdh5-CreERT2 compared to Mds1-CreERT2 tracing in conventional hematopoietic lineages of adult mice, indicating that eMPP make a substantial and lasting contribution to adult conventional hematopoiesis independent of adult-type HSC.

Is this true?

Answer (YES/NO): NO